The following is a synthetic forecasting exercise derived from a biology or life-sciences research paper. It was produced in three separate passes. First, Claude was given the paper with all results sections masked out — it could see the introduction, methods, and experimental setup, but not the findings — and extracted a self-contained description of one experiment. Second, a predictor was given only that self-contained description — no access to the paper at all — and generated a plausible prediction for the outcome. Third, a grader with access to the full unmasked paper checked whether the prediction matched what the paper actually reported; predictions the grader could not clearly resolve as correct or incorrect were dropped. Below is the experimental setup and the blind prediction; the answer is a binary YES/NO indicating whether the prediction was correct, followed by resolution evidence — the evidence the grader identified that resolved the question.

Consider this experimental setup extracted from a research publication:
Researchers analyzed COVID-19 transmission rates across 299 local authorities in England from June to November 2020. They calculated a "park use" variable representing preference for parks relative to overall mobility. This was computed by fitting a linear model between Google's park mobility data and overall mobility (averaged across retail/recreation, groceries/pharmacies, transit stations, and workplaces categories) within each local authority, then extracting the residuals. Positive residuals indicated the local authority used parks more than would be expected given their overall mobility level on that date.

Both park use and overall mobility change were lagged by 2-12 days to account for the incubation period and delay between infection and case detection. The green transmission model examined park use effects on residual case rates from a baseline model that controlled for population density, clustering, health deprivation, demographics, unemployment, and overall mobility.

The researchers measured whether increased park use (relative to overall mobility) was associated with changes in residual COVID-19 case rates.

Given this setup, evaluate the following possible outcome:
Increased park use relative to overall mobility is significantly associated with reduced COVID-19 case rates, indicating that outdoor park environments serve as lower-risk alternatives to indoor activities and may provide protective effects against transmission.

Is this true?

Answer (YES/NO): YES